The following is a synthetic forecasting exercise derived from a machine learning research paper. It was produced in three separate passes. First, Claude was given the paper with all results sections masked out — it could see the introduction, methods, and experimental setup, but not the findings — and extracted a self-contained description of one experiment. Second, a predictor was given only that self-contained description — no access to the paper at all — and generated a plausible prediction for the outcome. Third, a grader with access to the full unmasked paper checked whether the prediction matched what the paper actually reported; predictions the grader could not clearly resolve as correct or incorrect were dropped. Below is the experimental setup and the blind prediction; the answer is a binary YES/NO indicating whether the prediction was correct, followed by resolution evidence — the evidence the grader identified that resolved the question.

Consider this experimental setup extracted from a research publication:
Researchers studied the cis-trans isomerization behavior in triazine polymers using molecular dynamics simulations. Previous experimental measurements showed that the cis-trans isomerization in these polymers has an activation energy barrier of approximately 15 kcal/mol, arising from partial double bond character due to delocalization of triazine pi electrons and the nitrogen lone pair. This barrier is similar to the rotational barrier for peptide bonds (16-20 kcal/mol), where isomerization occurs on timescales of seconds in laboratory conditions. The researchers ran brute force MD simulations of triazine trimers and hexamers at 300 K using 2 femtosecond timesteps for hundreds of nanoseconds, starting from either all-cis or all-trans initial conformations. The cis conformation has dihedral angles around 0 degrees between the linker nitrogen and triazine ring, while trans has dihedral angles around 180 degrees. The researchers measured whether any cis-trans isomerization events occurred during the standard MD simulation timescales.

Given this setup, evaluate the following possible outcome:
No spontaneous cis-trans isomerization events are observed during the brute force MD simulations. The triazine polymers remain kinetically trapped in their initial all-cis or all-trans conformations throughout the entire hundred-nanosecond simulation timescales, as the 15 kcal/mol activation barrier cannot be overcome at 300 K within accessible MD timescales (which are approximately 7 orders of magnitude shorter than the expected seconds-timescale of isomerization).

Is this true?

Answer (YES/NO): YES